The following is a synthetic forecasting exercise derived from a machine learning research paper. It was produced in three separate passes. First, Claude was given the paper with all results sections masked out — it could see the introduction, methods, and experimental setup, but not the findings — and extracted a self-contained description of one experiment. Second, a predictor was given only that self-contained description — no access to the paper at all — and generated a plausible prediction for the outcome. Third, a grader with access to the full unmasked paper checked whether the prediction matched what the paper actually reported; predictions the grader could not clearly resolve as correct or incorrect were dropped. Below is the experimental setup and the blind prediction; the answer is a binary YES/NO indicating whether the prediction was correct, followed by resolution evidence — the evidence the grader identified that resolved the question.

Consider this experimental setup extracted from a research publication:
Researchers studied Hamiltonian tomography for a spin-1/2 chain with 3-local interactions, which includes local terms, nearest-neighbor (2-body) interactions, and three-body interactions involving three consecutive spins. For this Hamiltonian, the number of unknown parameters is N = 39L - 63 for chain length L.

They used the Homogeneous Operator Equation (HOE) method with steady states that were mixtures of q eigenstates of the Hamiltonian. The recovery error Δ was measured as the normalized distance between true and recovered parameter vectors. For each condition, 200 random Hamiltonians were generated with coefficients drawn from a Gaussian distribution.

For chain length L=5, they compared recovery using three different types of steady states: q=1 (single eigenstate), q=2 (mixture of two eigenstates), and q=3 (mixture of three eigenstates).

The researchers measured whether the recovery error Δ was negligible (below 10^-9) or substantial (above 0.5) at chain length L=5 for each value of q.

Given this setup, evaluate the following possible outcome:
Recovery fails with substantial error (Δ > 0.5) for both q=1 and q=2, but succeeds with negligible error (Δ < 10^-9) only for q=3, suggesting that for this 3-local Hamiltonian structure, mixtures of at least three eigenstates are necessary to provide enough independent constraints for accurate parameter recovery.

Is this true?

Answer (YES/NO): YES